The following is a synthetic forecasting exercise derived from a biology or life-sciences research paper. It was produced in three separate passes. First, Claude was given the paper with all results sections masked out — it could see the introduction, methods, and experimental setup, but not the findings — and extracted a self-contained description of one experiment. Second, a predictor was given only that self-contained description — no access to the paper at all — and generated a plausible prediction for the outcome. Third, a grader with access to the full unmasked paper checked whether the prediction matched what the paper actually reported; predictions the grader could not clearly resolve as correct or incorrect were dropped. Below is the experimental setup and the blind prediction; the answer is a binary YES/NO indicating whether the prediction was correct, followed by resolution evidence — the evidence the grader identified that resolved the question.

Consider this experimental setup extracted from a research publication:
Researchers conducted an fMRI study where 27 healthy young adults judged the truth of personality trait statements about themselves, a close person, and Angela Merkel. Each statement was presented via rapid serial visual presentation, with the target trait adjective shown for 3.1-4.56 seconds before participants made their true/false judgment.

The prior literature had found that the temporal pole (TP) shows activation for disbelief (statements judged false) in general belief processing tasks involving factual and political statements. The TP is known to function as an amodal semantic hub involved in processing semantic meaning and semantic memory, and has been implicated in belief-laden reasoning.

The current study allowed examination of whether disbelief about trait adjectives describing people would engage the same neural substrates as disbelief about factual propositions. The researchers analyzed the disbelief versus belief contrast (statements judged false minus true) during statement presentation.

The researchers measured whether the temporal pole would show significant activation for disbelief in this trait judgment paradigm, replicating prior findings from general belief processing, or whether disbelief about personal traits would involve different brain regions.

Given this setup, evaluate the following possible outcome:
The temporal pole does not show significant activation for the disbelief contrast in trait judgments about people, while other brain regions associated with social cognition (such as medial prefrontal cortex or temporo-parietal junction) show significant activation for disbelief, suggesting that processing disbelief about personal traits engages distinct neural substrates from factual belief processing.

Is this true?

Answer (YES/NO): NO